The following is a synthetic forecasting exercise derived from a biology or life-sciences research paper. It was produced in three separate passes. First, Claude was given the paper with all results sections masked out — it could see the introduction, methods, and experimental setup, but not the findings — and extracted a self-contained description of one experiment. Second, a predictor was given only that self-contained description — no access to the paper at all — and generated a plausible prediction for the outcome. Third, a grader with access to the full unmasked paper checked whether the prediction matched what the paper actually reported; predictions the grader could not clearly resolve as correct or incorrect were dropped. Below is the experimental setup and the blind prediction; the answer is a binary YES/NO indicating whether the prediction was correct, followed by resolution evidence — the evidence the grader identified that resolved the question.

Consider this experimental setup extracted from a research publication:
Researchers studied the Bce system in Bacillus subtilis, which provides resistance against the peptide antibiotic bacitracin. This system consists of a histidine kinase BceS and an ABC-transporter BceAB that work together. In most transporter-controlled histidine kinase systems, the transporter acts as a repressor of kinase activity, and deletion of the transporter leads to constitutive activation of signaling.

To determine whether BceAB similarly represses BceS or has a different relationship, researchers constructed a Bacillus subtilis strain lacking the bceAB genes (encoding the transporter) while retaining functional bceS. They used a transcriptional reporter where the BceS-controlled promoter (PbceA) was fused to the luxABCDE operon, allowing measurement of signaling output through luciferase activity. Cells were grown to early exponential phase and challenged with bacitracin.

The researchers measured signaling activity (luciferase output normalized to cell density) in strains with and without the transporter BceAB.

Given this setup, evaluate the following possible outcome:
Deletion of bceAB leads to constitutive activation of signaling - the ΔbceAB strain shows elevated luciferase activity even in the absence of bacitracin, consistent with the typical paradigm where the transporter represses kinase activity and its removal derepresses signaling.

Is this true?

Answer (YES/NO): NO